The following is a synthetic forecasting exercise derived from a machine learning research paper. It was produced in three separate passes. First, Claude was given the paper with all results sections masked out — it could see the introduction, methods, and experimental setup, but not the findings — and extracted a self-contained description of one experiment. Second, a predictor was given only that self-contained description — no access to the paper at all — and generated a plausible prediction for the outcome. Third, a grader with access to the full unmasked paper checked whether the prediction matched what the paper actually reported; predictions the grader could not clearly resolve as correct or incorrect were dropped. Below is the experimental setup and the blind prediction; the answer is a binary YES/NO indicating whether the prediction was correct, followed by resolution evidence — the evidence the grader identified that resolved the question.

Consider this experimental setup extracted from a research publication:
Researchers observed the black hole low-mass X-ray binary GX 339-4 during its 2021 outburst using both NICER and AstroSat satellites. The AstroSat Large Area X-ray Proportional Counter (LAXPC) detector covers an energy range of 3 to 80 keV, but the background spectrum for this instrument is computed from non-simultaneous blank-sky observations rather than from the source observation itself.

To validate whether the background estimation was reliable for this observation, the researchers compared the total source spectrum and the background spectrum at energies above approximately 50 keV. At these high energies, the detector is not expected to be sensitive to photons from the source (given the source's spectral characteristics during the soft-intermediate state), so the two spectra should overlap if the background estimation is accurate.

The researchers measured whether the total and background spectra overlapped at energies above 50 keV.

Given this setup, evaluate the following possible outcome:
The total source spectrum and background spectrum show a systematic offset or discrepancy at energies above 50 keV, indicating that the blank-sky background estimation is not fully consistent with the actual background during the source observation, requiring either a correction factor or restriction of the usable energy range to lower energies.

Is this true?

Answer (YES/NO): YES